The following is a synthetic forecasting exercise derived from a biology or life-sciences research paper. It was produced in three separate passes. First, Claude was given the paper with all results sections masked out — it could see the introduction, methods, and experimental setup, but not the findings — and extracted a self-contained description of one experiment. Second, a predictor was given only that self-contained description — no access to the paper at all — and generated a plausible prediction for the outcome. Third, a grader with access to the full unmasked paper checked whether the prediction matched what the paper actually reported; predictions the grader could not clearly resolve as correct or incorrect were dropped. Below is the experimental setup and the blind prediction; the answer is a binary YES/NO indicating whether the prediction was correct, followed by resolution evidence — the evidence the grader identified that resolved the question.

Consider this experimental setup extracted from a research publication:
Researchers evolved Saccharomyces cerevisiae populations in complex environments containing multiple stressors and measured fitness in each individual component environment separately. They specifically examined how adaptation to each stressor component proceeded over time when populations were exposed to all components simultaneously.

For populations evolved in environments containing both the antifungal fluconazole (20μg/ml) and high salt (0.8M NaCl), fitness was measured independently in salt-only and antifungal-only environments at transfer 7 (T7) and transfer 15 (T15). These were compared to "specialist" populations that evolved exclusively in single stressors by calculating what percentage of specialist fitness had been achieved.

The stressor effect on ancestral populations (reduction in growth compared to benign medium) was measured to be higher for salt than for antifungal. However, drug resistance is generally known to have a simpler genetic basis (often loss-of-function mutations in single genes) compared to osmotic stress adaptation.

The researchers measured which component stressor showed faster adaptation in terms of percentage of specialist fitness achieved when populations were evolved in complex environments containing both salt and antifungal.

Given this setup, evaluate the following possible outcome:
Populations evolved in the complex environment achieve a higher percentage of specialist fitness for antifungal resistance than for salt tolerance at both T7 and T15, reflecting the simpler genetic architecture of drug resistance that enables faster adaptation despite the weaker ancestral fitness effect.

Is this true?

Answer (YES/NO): YES